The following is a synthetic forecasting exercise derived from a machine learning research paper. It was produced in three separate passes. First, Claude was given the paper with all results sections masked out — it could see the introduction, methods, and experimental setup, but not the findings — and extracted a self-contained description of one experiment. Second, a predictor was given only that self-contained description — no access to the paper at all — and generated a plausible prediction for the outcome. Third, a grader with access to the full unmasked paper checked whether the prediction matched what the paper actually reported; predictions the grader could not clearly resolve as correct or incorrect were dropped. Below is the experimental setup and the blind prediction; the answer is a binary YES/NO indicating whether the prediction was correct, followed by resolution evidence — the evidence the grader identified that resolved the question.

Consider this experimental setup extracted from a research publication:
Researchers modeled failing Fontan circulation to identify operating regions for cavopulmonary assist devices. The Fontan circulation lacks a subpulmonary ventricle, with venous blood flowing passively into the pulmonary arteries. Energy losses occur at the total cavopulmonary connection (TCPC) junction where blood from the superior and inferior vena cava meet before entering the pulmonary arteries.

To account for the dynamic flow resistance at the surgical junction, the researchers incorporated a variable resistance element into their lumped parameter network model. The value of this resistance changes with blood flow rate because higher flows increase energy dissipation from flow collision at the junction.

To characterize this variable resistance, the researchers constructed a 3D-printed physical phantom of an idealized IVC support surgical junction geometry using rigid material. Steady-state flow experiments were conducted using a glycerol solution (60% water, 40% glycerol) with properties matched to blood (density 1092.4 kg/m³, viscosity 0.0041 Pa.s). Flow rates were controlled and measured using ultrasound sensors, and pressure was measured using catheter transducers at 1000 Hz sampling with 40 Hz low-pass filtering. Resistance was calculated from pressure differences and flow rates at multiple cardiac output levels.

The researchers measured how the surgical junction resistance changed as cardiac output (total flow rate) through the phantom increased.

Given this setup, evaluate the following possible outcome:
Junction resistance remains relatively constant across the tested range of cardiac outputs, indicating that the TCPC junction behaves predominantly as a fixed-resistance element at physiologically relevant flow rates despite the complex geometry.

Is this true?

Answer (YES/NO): NO